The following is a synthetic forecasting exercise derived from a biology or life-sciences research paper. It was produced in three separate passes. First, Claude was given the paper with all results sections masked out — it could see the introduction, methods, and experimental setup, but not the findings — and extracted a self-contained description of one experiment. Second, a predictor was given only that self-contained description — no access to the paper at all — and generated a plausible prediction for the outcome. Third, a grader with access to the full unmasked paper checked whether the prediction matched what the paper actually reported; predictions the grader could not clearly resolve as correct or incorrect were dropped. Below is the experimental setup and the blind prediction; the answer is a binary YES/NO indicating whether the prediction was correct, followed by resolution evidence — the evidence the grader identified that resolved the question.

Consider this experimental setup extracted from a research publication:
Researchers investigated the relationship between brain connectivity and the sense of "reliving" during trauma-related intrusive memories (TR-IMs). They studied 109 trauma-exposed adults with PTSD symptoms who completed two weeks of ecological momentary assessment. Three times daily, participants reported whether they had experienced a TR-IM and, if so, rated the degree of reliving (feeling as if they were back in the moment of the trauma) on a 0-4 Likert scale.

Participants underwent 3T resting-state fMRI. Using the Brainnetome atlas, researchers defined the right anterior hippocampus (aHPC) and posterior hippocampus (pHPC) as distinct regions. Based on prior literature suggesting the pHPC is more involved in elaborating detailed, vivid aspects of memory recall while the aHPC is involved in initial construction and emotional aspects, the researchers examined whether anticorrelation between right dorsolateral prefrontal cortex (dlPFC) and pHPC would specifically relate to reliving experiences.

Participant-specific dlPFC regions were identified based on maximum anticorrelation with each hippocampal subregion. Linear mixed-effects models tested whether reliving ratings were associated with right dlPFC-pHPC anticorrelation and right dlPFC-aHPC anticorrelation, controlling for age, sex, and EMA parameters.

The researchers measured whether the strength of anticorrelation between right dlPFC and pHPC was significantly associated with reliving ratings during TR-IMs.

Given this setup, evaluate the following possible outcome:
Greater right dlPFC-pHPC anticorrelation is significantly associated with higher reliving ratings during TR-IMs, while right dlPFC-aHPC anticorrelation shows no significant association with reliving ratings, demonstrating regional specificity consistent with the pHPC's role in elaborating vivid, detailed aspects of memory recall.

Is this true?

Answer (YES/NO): NO